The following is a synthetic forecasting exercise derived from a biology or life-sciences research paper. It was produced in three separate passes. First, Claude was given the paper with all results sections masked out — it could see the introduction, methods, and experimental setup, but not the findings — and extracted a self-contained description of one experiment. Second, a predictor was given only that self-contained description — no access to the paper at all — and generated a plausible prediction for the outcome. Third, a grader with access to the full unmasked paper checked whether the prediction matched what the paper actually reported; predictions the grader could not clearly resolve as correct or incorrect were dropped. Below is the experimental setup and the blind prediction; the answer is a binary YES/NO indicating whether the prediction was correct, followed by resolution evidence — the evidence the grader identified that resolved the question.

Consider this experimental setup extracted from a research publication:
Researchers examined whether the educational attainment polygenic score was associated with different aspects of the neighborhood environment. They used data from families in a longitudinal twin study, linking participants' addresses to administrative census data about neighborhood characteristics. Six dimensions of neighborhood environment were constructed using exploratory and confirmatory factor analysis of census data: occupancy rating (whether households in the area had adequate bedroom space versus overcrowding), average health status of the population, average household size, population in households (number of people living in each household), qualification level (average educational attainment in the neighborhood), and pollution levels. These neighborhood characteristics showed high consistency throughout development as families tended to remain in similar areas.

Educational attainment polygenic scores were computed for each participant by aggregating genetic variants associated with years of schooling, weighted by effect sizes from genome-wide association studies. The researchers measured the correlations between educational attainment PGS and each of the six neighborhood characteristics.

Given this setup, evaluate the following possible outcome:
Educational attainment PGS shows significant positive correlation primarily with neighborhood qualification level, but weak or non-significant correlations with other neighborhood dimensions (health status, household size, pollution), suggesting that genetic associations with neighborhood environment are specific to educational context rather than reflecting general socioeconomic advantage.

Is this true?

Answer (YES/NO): NO